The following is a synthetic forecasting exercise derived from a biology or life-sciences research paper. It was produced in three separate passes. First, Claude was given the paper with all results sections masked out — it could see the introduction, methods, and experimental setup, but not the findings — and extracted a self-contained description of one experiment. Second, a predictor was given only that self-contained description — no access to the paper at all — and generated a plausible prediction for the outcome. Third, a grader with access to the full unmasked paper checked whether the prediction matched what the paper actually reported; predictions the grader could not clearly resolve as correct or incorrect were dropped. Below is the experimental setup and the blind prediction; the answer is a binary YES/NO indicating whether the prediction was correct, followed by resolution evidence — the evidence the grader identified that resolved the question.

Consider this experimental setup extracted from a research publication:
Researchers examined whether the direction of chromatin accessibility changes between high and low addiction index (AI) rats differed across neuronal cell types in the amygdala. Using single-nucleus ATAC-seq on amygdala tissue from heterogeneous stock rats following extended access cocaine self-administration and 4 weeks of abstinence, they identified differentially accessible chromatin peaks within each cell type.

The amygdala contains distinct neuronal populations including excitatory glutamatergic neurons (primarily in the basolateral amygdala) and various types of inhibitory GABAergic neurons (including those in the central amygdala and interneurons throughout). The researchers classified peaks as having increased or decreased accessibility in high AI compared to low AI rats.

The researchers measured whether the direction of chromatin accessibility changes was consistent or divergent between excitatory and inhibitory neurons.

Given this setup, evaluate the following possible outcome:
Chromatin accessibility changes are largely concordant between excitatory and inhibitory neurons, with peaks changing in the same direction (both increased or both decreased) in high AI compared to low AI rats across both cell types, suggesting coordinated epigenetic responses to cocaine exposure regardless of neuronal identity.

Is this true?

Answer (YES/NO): NO